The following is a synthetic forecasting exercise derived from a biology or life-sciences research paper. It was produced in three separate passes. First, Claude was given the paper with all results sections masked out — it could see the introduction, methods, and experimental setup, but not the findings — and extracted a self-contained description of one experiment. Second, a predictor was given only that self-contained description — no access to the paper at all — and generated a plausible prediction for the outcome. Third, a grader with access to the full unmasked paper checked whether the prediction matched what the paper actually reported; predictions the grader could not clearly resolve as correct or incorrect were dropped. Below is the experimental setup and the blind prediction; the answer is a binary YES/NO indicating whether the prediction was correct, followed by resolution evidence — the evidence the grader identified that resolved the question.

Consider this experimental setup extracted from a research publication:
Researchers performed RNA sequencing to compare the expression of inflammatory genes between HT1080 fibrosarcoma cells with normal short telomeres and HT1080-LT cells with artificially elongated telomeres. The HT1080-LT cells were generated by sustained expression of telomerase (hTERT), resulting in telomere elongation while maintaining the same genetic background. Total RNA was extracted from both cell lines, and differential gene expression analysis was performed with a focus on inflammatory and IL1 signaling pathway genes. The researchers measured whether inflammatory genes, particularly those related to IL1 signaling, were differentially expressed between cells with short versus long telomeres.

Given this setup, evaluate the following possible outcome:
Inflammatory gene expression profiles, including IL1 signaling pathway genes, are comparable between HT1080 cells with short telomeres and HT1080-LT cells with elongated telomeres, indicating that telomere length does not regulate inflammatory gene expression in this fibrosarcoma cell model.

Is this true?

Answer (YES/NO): NO